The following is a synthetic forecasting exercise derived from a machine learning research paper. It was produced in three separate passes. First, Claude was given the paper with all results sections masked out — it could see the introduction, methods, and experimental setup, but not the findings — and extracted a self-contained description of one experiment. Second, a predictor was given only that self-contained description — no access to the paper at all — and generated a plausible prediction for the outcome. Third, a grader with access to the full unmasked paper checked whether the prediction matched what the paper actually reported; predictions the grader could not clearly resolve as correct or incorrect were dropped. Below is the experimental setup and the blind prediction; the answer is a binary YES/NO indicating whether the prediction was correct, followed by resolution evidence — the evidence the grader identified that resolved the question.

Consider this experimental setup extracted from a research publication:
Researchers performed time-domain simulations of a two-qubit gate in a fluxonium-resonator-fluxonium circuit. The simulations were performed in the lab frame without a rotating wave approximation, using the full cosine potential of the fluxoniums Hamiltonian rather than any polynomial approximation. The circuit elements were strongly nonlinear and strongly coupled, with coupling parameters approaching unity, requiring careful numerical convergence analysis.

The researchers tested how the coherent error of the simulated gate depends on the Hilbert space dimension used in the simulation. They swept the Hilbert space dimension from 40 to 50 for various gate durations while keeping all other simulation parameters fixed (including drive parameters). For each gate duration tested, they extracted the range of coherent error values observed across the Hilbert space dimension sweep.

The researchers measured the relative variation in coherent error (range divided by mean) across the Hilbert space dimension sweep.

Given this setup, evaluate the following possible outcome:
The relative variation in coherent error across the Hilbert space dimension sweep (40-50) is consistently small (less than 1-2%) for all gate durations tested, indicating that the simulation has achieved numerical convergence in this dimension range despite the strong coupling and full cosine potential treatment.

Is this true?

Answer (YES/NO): YES